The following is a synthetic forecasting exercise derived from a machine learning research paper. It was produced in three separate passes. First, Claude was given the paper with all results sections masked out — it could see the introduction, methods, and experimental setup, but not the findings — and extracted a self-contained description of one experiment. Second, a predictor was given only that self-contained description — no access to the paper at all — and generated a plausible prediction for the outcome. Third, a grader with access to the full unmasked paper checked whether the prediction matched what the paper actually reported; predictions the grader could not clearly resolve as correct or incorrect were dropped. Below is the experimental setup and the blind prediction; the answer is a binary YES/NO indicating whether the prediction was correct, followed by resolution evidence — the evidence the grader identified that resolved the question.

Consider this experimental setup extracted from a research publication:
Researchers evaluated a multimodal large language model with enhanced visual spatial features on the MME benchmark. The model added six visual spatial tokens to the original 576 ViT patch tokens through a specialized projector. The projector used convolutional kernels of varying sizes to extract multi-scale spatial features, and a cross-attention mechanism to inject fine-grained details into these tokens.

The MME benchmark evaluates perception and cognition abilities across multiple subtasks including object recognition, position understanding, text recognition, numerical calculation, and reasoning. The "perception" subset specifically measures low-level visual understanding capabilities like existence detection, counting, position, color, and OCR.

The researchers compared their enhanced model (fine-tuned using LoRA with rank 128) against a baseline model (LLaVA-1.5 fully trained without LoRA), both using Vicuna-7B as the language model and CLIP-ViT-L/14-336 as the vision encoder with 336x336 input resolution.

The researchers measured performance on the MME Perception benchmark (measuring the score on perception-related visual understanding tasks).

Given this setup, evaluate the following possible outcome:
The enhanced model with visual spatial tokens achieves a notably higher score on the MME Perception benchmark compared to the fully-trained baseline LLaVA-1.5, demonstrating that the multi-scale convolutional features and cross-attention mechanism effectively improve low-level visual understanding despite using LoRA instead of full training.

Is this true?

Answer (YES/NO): NO